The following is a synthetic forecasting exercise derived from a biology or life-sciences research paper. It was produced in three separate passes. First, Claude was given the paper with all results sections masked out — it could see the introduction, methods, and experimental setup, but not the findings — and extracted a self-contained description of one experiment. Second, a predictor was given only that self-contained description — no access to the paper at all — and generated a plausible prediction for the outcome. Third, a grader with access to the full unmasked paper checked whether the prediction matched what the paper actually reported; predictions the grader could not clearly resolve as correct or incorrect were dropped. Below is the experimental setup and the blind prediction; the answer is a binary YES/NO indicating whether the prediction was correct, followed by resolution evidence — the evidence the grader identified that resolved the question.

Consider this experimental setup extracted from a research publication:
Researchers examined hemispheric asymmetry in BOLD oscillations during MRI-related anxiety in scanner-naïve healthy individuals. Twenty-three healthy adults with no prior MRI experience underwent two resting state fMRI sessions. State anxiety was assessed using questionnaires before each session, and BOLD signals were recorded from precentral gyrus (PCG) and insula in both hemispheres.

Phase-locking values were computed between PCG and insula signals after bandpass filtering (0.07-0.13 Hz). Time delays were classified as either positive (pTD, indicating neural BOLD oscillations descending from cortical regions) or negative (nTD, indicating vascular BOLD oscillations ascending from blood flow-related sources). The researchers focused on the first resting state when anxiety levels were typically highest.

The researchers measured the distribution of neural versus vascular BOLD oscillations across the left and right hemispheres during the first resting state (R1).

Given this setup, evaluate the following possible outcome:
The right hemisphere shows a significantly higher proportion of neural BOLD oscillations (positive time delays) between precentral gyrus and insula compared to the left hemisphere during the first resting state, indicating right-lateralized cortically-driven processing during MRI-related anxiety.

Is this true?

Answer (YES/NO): YES